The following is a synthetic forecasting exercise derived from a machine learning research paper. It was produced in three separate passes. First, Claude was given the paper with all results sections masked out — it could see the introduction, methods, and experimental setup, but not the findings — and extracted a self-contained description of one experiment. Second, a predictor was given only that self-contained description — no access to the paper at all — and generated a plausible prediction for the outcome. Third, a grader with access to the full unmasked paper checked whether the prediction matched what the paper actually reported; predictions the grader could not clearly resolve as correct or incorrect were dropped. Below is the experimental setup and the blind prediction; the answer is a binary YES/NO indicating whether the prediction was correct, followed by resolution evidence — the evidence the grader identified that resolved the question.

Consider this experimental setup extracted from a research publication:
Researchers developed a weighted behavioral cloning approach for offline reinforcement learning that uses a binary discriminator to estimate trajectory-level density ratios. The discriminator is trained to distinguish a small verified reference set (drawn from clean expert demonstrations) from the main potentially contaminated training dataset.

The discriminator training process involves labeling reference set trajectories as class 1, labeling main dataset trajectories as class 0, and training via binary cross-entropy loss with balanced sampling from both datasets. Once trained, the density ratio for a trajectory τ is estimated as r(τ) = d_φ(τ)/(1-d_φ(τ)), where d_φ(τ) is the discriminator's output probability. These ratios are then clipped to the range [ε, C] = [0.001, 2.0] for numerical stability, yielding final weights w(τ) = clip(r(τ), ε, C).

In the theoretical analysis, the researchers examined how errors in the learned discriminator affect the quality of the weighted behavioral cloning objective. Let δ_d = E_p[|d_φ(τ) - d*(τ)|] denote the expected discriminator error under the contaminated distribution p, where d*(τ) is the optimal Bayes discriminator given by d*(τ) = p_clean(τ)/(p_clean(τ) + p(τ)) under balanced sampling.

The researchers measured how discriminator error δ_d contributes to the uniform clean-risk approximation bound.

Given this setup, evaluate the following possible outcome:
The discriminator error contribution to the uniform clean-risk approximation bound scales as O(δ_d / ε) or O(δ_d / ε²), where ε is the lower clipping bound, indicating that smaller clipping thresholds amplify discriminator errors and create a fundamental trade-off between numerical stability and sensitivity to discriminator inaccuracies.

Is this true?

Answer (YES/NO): NO